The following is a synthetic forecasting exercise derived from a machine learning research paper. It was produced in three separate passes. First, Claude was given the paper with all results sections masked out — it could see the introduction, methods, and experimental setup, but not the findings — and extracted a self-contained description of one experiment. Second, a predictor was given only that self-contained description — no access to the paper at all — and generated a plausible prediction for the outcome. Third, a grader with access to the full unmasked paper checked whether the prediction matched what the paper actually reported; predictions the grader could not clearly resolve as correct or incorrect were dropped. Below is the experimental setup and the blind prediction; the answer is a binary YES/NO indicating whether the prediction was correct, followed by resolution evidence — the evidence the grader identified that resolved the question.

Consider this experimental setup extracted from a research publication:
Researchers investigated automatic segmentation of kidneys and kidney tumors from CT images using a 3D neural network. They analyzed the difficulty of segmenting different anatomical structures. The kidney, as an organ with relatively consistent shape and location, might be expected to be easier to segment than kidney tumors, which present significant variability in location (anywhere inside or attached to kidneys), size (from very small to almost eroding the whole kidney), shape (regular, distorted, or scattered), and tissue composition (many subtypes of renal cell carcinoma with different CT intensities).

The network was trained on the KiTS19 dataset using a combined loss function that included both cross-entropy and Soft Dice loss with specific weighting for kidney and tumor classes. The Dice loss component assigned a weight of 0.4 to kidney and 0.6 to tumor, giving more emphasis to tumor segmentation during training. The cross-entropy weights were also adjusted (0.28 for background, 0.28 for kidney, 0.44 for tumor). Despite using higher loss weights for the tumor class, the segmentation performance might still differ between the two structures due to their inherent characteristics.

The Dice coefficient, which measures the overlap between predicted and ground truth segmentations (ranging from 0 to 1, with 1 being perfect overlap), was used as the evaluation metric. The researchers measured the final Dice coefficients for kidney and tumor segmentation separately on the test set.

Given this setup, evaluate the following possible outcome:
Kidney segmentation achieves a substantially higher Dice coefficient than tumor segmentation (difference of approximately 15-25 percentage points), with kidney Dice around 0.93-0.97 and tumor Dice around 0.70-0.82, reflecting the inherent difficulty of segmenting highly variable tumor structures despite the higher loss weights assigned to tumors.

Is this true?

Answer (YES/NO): YES